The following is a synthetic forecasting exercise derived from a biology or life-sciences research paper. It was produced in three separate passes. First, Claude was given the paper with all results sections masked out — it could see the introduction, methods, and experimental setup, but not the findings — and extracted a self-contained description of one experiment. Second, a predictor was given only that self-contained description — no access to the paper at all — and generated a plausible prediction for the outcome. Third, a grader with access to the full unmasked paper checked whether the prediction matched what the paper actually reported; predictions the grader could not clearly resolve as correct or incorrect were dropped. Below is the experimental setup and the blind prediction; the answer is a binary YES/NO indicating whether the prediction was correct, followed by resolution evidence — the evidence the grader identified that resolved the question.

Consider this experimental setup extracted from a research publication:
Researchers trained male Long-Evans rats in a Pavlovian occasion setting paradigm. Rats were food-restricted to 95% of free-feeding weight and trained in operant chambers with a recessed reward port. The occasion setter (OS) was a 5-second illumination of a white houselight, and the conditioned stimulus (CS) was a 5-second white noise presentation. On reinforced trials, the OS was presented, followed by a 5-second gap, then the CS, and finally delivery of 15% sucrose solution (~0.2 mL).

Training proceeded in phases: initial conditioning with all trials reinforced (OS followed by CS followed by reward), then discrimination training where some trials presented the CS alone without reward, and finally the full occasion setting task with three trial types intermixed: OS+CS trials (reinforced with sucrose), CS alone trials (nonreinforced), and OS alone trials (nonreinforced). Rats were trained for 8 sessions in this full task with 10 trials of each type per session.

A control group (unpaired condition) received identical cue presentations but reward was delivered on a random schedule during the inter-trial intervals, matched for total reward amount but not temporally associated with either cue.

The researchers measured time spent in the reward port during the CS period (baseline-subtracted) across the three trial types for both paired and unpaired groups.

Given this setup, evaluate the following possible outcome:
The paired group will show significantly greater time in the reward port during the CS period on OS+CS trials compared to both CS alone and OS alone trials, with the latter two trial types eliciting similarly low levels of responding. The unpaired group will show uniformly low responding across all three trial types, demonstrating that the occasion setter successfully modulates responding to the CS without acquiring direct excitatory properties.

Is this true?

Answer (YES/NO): NO